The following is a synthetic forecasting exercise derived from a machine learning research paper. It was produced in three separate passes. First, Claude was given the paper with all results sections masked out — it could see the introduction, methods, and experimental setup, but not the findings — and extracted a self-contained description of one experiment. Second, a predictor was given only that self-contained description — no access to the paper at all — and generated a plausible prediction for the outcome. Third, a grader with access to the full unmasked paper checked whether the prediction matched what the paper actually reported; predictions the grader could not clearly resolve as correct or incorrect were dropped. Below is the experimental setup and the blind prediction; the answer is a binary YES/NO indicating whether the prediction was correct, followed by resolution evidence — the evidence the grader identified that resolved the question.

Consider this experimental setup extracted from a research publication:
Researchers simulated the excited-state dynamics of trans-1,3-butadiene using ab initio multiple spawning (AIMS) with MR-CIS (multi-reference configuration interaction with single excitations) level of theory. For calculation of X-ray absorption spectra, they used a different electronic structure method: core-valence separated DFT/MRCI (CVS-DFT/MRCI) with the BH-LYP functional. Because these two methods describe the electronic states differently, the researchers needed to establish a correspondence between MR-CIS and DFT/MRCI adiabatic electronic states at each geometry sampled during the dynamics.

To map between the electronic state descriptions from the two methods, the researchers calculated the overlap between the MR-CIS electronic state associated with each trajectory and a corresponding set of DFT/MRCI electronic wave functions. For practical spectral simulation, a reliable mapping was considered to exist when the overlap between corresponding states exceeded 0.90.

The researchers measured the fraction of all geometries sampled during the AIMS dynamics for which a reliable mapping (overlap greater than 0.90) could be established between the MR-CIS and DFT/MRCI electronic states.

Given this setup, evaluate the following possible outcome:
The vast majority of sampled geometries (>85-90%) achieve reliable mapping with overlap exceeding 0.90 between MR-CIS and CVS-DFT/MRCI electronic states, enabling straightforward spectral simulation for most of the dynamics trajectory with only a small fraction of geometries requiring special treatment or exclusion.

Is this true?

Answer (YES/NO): YES